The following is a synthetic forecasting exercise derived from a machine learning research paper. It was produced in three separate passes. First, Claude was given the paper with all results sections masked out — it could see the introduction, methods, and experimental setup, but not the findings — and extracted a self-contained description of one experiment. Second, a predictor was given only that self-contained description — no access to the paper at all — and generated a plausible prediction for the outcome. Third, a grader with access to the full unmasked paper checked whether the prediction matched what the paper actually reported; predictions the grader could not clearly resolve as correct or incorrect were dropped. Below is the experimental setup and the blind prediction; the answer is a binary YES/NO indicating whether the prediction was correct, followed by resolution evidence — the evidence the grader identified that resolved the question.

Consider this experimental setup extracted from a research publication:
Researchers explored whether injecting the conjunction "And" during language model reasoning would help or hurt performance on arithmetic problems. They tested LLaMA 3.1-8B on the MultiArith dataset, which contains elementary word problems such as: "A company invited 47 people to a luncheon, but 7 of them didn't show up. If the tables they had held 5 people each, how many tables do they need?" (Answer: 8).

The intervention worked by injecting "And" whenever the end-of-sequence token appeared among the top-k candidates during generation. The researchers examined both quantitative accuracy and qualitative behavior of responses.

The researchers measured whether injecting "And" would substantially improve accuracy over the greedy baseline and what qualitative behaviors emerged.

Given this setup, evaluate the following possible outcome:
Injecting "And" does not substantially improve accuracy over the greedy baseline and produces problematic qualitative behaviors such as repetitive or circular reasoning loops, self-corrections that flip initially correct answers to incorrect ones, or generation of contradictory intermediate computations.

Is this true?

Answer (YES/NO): NO